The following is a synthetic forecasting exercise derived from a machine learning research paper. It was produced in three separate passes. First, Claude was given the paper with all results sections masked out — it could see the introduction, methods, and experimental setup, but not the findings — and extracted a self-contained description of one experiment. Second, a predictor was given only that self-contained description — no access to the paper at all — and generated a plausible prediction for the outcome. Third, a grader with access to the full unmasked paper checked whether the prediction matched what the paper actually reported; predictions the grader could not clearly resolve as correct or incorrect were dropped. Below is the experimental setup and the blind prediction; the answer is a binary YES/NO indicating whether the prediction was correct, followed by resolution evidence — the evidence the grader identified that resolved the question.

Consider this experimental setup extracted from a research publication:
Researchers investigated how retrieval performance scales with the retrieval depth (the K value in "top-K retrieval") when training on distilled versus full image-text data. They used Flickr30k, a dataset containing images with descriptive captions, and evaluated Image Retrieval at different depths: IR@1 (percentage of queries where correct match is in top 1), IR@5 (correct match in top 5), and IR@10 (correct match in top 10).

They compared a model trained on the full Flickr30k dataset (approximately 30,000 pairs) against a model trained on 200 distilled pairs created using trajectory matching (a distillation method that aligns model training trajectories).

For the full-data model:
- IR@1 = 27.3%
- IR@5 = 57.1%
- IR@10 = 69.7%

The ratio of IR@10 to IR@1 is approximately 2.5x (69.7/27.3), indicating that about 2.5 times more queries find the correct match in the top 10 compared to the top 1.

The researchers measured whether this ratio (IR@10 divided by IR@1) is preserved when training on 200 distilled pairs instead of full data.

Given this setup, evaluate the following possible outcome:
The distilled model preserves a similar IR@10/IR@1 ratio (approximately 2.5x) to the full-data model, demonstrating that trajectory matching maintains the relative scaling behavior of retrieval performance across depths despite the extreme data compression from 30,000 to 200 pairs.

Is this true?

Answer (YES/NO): NO